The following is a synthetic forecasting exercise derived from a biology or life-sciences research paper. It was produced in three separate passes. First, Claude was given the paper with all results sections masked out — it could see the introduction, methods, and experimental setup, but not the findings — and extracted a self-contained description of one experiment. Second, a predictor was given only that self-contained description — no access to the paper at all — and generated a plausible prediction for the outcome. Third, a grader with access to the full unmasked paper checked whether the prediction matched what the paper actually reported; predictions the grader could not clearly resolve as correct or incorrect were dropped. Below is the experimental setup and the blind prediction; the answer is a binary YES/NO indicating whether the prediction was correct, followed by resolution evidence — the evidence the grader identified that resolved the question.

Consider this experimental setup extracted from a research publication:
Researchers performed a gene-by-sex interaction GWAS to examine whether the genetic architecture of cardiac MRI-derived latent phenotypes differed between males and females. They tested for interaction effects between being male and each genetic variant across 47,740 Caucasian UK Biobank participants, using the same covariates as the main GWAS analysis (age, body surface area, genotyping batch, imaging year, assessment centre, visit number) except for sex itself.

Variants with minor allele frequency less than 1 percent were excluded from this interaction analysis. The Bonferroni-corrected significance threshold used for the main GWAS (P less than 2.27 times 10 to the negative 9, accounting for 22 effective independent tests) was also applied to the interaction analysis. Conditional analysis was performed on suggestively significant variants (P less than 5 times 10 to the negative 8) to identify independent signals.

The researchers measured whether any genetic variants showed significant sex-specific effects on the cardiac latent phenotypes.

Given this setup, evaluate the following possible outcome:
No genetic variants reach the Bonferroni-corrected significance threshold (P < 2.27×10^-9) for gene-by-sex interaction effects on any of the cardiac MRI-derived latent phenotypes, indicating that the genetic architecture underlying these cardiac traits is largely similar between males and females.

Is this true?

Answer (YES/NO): NO